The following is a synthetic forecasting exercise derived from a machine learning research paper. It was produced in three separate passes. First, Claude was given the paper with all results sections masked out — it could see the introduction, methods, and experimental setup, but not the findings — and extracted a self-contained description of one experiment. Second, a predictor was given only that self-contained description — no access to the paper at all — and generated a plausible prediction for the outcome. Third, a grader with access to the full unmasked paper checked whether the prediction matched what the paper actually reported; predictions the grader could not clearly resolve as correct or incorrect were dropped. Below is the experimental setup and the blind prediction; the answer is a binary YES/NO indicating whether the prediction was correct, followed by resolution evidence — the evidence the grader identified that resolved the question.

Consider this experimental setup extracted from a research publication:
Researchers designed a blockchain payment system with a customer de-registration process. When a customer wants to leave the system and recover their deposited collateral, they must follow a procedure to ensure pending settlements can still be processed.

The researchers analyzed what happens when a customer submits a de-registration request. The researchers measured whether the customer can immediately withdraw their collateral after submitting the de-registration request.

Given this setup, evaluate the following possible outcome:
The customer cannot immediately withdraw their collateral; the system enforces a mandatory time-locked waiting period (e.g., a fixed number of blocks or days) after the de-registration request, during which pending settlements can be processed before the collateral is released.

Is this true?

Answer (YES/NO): YES